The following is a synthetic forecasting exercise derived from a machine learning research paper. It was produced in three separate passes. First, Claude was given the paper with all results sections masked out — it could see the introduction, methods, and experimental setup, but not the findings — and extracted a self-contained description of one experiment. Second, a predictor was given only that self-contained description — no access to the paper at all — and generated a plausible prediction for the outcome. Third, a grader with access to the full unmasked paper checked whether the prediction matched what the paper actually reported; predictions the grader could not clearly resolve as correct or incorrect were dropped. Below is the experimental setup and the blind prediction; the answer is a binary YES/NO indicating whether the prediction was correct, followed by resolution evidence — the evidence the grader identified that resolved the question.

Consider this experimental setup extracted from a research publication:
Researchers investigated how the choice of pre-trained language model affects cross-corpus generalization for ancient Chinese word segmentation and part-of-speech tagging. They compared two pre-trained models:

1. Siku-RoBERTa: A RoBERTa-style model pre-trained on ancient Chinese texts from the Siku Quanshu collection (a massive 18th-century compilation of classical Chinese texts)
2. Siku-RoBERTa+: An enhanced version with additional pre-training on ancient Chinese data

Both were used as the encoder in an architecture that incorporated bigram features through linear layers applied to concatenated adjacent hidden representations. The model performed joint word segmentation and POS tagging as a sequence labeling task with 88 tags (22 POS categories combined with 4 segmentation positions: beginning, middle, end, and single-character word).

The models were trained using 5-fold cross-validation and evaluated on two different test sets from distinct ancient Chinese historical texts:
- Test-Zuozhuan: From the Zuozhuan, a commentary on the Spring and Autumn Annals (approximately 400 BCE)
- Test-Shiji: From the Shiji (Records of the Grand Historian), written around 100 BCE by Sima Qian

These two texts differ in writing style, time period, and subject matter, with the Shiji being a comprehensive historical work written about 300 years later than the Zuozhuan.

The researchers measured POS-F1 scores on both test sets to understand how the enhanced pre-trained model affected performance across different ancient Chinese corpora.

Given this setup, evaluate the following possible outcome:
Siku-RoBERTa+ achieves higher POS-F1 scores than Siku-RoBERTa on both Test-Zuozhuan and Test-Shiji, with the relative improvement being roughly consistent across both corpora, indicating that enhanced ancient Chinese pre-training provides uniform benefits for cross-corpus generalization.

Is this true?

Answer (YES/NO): NO